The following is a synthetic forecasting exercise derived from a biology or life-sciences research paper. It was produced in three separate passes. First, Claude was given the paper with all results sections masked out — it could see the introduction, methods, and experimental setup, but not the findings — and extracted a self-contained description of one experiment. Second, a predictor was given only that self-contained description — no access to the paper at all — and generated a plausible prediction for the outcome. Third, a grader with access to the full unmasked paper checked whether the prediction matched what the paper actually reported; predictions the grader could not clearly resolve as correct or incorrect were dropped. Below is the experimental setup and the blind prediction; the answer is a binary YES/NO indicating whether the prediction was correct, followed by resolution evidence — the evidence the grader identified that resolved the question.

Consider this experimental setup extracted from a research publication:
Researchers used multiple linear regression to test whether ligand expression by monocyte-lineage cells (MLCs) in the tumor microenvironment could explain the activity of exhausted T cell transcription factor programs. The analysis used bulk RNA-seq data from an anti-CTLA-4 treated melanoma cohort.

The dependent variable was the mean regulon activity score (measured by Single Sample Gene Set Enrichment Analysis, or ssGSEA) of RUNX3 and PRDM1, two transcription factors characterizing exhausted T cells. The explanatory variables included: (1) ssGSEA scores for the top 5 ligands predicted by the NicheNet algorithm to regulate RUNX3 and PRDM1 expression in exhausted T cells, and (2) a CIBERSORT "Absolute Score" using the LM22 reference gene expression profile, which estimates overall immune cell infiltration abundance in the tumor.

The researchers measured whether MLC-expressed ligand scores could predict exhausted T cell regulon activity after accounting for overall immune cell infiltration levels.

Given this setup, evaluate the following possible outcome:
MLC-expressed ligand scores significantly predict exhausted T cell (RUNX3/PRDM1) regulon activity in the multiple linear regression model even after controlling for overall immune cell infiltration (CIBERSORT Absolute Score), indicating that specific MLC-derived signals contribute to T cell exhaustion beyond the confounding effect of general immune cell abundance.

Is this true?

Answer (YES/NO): YES